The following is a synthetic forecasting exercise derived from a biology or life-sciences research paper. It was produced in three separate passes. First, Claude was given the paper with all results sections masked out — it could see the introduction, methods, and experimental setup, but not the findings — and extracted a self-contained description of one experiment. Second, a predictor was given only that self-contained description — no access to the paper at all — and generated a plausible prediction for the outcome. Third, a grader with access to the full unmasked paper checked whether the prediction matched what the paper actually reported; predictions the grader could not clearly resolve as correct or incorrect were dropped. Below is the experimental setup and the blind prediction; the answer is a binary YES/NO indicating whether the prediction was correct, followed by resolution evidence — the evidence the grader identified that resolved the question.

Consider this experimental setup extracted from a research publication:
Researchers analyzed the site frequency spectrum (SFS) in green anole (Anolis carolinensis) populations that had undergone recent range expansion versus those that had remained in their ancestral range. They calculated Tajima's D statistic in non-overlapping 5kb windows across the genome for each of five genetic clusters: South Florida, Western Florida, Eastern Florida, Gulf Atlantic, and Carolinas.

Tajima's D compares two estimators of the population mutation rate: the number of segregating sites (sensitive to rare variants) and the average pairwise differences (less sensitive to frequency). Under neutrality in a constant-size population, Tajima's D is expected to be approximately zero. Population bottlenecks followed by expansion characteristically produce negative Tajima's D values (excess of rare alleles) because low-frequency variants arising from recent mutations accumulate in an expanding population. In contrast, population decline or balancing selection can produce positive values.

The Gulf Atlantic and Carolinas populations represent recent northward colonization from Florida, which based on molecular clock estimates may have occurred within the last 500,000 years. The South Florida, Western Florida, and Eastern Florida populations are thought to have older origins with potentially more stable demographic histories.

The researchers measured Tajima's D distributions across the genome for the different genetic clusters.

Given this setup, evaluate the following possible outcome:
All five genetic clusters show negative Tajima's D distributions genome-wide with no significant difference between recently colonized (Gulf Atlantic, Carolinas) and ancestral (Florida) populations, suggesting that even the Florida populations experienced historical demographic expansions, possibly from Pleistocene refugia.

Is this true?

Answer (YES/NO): NO